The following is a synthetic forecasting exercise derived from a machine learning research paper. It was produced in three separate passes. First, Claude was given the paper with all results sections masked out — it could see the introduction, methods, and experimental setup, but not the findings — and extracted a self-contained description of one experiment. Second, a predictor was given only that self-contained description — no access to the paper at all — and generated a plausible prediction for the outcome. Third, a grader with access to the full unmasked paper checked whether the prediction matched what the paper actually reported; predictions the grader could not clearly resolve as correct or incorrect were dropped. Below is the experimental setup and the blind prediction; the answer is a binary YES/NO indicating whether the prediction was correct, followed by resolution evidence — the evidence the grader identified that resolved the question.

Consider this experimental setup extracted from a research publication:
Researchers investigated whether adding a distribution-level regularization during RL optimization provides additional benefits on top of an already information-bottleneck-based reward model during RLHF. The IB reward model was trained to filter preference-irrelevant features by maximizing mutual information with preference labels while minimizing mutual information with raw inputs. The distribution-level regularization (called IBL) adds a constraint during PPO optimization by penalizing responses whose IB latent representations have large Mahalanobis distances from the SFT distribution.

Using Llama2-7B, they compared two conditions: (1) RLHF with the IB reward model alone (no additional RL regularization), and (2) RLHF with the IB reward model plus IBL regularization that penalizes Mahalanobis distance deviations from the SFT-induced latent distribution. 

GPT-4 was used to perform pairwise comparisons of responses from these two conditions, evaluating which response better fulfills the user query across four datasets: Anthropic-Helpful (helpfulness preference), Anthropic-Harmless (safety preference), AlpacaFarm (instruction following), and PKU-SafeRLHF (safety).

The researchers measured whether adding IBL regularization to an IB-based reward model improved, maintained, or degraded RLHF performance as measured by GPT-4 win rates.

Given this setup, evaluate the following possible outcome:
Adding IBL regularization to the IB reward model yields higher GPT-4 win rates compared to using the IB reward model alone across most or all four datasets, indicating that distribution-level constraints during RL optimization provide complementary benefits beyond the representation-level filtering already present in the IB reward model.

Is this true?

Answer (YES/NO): YES